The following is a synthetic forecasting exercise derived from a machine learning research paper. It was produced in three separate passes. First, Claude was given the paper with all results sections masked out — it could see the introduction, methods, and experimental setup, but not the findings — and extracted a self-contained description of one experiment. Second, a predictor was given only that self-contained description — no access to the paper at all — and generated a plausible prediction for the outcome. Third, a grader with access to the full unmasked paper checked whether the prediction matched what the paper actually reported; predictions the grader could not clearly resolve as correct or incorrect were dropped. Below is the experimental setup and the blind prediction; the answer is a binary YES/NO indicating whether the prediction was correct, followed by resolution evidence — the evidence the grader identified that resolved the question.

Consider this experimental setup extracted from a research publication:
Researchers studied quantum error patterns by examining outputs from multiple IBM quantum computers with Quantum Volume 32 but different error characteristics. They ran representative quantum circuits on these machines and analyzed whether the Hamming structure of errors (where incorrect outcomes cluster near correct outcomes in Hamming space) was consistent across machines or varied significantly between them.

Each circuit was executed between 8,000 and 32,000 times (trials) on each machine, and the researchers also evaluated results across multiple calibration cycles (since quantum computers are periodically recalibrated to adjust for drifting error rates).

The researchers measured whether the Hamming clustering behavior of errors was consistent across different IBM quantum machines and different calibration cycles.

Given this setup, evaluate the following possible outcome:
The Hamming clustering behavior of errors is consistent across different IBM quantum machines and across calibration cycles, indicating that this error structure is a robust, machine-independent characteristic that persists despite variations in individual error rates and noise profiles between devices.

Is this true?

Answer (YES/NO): YES